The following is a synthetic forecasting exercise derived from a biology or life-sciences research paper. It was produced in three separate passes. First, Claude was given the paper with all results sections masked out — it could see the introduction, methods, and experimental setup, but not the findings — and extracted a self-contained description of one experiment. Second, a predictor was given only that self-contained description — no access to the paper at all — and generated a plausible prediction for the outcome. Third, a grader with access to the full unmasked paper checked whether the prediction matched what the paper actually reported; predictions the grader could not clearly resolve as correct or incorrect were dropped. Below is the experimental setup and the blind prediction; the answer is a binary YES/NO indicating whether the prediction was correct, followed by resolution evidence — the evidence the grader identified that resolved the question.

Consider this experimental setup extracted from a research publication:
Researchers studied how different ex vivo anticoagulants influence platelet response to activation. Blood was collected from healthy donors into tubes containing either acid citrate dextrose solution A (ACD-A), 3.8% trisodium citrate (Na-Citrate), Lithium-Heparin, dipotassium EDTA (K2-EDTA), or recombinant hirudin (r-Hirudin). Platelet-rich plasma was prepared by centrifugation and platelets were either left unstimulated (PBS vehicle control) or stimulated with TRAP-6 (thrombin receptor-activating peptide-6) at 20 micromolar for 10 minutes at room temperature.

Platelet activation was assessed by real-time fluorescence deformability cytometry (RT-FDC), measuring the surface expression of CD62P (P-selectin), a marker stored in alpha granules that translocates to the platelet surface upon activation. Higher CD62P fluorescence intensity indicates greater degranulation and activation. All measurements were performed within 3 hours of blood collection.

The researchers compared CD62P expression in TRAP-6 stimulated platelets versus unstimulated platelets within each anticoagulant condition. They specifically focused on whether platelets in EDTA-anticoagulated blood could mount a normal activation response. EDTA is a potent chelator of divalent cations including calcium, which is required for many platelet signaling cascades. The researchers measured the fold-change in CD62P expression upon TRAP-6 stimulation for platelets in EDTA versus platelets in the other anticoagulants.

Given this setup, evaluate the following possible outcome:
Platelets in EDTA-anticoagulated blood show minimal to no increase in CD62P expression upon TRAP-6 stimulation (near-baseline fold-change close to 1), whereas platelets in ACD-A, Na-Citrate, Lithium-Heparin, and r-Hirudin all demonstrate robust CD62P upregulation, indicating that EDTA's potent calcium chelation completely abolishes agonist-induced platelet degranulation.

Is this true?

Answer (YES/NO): NO